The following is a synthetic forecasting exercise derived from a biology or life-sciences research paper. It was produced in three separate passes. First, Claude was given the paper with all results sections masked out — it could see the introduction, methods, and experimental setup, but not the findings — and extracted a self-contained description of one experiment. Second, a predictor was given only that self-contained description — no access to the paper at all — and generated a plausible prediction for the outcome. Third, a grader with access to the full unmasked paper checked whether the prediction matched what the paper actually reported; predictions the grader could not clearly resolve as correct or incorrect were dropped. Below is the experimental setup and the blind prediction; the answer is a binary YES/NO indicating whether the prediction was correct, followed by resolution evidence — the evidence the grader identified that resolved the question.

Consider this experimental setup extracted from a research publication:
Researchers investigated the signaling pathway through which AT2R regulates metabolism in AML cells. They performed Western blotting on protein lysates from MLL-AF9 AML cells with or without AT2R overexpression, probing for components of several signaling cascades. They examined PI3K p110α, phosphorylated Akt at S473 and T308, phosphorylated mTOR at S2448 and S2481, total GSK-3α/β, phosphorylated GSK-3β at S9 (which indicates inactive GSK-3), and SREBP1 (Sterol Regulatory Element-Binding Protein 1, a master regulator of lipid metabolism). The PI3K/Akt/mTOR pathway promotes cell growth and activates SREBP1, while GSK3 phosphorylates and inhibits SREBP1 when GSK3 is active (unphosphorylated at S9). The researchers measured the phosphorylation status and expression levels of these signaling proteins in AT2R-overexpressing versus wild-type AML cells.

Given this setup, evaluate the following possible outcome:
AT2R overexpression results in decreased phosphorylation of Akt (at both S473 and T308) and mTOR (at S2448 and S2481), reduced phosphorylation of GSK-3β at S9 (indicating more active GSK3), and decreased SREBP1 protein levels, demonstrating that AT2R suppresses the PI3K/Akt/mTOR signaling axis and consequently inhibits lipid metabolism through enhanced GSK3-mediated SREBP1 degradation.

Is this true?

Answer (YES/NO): YES